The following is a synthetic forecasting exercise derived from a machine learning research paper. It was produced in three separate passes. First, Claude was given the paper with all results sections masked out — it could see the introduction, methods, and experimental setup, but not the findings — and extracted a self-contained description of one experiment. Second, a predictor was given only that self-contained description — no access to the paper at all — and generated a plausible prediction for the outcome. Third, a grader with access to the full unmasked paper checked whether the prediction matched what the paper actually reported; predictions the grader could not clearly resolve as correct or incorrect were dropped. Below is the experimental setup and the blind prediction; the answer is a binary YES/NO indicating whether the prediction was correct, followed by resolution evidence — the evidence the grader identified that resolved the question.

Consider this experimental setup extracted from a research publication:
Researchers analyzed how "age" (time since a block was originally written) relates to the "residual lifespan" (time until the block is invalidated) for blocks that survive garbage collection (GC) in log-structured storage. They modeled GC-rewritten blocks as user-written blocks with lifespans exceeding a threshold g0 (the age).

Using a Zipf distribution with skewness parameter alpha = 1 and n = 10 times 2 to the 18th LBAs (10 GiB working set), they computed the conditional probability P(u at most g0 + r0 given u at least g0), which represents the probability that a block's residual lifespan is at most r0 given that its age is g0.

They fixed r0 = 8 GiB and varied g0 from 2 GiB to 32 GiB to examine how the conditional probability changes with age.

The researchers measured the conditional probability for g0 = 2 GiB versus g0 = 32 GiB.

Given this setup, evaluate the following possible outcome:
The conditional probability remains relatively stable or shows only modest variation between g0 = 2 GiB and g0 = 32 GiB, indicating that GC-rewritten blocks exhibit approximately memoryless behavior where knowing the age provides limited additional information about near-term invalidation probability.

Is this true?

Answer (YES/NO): NO